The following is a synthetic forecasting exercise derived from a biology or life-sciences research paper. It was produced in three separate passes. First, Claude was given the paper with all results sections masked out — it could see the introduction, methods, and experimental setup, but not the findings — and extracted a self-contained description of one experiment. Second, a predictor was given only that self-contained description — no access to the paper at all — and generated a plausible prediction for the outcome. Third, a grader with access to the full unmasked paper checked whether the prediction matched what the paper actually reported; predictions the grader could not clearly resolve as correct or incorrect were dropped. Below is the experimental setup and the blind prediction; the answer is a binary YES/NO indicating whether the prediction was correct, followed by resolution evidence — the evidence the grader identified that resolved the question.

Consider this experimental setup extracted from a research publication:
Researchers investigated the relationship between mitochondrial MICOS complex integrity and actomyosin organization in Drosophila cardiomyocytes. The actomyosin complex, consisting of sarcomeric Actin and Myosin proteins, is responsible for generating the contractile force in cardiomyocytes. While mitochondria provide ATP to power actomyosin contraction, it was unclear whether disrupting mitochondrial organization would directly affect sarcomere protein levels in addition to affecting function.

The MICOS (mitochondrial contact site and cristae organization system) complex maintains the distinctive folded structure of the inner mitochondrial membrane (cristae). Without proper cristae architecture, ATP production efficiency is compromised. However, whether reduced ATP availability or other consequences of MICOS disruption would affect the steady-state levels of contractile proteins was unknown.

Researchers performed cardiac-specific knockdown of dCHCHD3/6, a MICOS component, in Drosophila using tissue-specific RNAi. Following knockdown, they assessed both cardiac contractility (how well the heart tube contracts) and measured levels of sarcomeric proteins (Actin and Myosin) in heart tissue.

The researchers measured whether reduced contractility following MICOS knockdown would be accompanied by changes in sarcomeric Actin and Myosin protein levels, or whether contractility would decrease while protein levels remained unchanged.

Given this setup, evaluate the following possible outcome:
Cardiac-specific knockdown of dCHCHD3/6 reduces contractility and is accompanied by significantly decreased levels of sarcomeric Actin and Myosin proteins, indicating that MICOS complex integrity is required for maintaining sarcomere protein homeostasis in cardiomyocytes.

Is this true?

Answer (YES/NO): YES